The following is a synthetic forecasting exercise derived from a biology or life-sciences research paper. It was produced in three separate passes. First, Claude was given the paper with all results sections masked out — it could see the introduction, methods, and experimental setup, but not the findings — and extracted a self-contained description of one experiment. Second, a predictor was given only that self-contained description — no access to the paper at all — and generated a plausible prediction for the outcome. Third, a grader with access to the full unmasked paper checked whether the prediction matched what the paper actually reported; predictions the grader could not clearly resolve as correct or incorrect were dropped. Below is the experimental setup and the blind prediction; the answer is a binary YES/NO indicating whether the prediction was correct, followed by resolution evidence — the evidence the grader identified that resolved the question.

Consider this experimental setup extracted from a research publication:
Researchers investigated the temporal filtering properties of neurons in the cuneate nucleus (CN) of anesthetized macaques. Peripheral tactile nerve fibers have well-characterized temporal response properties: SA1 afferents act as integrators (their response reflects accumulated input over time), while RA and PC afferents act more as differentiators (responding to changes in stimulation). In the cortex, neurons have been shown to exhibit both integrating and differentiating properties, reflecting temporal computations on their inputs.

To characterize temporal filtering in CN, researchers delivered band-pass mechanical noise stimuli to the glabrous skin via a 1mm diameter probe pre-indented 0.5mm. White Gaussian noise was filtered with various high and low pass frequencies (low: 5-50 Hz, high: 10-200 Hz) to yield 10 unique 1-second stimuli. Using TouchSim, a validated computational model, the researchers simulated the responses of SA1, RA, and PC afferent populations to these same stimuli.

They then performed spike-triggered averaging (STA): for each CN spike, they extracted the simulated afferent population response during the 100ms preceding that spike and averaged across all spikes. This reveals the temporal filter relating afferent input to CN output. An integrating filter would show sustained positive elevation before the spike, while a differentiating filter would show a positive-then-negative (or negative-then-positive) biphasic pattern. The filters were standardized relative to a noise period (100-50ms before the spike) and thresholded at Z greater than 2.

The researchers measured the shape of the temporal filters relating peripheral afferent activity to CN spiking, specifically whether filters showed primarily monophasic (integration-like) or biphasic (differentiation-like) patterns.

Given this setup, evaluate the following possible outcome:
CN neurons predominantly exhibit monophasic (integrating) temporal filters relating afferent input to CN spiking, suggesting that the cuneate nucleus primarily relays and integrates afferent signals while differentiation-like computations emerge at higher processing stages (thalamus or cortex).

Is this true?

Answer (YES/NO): NO